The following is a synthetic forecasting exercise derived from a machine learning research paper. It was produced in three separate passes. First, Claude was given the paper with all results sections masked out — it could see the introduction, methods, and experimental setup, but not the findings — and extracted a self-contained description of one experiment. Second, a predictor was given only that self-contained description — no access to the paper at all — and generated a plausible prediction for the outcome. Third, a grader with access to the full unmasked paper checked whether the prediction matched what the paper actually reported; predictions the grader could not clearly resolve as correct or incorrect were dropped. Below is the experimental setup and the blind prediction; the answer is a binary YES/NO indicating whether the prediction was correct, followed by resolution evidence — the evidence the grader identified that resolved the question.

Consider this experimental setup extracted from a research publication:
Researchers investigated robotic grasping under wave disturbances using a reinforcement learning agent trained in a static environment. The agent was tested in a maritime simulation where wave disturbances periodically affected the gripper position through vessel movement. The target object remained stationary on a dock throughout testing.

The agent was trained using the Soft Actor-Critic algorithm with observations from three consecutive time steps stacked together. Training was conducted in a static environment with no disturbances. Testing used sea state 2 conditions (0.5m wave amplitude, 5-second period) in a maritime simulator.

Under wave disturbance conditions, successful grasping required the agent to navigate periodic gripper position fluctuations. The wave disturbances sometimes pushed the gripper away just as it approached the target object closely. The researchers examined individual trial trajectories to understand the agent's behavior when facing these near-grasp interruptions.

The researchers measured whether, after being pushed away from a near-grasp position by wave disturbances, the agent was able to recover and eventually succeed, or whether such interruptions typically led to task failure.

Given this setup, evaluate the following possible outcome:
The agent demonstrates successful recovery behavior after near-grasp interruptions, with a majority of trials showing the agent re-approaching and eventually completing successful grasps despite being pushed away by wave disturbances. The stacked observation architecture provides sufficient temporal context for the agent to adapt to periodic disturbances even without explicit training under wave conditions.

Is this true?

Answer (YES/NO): YES